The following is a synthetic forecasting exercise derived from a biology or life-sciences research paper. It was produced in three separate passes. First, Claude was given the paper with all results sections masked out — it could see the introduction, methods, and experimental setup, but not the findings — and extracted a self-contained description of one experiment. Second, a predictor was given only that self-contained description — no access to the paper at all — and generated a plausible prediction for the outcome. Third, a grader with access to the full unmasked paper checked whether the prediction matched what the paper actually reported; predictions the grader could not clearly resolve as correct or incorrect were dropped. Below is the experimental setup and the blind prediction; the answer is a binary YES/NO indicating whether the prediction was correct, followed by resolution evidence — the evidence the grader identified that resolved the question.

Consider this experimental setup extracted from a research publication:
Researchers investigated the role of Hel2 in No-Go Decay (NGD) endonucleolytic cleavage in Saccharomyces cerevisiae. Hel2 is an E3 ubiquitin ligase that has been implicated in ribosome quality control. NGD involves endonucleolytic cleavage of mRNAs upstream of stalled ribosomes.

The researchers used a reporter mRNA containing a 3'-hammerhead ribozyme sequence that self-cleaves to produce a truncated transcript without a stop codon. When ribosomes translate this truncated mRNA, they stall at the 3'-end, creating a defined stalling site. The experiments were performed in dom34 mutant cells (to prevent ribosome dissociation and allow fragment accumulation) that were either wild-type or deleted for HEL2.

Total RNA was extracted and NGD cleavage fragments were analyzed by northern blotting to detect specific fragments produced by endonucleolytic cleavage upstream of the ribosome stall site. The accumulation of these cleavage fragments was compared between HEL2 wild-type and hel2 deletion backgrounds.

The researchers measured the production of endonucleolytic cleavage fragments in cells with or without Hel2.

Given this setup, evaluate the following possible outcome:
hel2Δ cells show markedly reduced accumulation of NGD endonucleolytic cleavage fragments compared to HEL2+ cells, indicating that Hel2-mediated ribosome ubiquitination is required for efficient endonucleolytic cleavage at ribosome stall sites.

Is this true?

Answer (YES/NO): YES